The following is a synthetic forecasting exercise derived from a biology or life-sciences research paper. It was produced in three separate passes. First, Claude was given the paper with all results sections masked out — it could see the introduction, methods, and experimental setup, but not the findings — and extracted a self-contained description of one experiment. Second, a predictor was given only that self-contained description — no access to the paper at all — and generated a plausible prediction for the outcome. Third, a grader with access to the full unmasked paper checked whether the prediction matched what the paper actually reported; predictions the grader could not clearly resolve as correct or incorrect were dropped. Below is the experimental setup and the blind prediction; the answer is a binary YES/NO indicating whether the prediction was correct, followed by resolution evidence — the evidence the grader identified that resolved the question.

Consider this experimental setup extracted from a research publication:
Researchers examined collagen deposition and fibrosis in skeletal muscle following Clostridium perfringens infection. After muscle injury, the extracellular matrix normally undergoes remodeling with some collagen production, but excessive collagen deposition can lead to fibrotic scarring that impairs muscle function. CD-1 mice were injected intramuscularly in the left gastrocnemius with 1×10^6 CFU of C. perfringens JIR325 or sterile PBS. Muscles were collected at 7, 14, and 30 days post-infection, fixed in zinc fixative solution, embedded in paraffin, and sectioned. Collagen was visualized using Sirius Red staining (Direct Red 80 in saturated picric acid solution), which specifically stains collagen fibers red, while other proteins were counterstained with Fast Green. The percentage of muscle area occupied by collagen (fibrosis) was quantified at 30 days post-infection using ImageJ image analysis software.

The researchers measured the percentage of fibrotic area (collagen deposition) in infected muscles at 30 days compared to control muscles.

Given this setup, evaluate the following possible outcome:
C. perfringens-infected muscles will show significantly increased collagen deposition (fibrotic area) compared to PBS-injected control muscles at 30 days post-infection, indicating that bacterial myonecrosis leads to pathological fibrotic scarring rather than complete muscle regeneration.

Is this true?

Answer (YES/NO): YES